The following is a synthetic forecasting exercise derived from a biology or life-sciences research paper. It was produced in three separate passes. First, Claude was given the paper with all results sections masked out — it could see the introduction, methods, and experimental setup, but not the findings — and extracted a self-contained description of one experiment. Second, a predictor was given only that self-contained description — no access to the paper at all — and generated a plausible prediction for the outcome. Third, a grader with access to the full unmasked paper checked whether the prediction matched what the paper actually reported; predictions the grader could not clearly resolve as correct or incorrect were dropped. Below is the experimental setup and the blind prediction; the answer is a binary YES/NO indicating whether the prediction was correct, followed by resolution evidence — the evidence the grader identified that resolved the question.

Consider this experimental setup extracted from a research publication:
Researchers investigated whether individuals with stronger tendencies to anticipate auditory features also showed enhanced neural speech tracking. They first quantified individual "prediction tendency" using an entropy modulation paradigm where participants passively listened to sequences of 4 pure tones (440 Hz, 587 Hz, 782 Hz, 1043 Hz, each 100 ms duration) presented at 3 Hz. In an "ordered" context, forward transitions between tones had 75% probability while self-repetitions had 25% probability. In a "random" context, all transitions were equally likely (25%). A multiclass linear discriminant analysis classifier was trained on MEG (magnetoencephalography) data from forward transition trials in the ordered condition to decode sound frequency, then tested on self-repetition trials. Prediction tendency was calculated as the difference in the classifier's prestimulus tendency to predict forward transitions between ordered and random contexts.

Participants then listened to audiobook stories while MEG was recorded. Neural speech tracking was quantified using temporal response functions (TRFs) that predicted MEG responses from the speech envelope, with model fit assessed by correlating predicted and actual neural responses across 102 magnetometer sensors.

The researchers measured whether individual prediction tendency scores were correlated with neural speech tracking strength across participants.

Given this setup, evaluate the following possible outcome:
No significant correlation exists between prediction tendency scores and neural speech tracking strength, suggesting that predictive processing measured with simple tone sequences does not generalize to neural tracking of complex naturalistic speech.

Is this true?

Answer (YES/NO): NO